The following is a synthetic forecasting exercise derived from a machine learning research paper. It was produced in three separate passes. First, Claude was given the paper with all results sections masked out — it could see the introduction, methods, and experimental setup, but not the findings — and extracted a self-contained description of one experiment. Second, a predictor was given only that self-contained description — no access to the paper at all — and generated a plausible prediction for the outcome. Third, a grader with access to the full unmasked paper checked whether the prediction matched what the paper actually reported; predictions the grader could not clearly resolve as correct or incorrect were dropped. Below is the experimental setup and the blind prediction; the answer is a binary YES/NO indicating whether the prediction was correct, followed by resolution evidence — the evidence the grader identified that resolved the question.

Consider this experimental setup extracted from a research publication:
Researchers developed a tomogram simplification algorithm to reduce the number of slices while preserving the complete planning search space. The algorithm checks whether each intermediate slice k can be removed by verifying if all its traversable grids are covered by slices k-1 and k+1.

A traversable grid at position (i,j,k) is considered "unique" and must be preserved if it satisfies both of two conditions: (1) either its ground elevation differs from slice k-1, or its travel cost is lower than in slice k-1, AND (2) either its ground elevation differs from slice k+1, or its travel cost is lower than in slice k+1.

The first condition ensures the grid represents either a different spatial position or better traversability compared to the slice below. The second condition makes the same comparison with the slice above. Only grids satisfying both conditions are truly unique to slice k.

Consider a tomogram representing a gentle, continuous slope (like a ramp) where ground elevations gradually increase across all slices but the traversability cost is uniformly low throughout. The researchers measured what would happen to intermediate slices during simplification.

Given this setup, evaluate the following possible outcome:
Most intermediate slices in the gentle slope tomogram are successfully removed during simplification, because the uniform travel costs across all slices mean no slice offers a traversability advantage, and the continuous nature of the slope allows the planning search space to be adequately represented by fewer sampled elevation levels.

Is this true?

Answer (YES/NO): YES